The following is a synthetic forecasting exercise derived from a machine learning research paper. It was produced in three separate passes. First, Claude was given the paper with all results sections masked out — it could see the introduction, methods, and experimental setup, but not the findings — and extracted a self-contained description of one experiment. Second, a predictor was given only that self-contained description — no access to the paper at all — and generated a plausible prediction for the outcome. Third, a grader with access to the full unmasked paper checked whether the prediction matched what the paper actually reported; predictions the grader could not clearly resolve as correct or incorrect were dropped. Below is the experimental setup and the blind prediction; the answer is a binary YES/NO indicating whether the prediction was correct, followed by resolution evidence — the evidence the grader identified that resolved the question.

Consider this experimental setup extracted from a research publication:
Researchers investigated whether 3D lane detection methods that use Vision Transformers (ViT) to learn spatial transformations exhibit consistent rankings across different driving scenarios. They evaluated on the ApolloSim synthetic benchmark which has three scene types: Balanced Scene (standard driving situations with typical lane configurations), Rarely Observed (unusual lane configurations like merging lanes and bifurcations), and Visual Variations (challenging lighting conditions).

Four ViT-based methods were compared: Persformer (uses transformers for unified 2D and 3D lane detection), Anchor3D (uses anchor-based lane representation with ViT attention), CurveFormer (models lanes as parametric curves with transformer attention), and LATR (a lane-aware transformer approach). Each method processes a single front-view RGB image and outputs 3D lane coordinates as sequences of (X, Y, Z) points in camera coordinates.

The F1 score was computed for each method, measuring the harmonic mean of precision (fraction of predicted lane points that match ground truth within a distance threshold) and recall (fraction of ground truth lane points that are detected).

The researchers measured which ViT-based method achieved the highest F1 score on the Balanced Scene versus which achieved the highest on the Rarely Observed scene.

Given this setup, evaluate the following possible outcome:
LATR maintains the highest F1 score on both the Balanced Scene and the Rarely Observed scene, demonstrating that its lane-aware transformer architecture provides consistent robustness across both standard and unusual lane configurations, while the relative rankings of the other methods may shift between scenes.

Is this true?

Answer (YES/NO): YES